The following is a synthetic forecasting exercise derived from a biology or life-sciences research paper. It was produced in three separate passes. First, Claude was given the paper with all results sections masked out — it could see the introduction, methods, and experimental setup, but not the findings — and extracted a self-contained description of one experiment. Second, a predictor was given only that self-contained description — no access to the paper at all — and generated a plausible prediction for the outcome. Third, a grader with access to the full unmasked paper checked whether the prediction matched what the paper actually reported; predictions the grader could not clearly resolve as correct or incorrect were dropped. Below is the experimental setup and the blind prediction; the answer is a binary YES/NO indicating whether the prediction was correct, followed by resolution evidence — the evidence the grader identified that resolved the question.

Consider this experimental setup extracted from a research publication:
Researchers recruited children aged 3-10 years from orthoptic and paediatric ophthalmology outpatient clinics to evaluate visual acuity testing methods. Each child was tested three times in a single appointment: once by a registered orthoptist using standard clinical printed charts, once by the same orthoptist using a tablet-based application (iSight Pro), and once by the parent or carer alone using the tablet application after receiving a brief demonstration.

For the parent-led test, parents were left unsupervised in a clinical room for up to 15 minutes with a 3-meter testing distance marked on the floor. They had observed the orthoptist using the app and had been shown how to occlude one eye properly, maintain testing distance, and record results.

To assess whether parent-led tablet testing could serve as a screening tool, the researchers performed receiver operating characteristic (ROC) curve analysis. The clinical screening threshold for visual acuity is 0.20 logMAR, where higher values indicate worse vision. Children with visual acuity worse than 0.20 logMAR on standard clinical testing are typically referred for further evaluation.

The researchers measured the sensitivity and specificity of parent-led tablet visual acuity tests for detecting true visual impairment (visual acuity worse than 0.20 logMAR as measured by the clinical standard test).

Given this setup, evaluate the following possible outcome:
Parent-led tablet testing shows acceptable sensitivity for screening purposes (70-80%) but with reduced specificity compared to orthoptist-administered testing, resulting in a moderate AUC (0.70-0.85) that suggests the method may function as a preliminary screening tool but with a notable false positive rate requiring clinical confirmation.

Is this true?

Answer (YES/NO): NO